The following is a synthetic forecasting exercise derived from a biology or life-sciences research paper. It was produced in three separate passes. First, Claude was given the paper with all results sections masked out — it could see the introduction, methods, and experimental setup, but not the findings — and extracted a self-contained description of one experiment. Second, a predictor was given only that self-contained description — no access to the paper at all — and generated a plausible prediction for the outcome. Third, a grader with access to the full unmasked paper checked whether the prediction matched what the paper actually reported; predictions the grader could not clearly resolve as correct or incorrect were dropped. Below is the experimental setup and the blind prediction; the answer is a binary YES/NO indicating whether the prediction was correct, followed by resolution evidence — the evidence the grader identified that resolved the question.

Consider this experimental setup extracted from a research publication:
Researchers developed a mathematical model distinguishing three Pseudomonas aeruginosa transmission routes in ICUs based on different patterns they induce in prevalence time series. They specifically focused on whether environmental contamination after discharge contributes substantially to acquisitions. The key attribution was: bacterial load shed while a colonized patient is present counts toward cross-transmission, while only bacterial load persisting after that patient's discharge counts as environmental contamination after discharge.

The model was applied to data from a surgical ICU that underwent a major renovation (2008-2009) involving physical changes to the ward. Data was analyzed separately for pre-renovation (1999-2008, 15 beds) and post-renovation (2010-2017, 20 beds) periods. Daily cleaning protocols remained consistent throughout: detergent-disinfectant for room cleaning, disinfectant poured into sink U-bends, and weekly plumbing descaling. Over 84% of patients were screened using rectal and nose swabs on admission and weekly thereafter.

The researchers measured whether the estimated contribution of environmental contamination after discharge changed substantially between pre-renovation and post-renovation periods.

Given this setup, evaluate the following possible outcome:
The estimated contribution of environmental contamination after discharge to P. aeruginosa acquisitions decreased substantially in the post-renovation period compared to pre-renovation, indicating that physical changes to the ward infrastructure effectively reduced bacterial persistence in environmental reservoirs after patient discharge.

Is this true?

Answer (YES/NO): NO